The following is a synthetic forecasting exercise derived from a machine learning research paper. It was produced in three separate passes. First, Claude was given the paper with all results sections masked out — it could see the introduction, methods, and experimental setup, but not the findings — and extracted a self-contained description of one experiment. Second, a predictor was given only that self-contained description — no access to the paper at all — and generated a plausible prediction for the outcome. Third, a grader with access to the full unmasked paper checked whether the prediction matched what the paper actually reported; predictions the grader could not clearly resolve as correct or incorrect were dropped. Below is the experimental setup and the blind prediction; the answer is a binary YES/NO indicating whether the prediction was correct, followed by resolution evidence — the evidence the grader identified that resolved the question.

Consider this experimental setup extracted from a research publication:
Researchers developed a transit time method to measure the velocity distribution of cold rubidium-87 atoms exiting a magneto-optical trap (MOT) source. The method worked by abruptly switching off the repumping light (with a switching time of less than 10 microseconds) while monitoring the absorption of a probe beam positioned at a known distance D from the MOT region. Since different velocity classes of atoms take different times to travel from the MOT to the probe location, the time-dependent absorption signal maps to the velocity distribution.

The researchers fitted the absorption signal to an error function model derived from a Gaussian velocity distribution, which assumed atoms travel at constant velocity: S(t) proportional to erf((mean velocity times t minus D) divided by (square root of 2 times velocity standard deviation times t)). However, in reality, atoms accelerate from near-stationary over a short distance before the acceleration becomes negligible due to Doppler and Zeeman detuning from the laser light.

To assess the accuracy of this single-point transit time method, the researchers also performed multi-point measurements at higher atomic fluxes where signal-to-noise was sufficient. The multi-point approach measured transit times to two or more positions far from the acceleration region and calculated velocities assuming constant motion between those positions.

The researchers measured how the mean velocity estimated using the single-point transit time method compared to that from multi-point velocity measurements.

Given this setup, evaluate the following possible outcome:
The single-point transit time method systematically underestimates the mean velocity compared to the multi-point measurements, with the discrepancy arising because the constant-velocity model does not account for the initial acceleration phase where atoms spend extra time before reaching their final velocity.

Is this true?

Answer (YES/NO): YES